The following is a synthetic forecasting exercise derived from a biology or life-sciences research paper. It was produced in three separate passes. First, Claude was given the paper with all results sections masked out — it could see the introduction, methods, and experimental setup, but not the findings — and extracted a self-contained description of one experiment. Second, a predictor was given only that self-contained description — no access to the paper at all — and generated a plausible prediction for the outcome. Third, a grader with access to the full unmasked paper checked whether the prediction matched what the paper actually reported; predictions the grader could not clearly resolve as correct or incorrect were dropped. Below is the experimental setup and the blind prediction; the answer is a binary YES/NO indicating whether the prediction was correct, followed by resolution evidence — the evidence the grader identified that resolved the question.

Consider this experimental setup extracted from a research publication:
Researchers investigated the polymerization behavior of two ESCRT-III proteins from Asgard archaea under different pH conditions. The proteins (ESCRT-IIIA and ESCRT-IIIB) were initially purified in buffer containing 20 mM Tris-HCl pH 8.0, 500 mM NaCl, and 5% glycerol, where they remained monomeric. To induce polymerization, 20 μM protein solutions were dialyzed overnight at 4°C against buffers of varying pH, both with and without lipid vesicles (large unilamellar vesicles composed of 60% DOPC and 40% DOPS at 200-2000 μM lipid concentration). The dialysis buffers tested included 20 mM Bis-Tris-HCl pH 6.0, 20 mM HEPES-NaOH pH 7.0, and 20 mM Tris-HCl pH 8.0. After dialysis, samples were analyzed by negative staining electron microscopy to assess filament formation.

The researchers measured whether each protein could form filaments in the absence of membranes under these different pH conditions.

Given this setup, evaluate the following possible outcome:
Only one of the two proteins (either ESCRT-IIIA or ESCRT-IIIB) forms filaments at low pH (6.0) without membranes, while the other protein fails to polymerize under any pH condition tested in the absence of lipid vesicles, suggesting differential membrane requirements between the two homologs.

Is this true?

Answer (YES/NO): NO